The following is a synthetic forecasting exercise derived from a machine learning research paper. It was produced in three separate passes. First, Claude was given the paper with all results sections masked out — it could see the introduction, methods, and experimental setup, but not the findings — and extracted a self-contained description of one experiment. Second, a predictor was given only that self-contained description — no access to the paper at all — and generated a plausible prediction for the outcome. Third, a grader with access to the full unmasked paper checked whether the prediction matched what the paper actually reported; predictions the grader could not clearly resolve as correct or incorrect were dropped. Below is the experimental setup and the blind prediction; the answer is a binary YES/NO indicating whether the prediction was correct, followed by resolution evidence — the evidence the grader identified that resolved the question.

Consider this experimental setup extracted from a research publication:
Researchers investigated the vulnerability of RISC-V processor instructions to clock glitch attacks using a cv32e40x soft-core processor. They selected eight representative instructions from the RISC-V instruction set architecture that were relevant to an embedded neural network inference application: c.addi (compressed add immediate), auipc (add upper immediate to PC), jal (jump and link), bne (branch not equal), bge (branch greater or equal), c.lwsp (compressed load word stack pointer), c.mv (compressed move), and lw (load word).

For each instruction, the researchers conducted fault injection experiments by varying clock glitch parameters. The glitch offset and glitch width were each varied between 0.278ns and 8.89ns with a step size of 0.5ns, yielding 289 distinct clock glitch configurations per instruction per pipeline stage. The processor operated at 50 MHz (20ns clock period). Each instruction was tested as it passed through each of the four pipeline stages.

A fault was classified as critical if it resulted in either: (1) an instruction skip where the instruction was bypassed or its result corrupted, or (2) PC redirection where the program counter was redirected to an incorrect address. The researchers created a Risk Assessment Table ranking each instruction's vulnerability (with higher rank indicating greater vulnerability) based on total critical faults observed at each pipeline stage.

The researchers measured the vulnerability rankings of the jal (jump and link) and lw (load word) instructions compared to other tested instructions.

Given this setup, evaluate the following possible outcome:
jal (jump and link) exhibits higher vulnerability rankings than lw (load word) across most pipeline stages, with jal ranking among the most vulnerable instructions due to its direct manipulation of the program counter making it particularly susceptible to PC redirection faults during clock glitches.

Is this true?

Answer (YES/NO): NO